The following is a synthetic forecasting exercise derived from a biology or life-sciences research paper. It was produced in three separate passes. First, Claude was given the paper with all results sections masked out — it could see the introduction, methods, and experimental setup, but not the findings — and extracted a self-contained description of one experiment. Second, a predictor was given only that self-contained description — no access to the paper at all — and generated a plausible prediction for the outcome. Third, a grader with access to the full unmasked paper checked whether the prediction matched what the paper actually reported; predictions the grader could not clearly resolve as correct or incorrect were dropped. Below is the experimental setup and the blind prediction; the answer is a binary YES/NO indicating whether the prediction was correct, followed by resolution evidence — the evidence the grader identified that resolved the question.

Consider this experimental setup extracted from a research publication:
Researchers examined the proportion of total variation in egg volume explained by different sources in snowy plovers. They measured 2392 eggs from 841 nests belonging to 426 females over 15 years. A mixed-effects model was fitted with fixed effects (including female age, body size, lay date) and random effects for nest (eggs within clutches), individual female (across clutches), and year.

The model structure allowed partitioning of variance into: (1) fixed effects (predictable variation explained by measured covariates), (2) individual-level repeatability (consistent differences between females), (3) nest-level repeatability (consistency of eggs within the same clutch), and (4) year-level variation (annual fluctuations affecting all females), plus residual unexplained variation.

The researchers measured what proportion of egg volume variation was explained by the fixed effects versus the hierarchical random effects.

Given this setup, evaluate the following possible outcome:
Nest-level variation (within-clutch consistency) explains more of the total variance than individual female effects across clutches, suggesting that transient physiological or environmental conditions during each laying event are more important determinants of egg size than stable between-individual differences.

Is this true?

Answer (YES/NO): NO